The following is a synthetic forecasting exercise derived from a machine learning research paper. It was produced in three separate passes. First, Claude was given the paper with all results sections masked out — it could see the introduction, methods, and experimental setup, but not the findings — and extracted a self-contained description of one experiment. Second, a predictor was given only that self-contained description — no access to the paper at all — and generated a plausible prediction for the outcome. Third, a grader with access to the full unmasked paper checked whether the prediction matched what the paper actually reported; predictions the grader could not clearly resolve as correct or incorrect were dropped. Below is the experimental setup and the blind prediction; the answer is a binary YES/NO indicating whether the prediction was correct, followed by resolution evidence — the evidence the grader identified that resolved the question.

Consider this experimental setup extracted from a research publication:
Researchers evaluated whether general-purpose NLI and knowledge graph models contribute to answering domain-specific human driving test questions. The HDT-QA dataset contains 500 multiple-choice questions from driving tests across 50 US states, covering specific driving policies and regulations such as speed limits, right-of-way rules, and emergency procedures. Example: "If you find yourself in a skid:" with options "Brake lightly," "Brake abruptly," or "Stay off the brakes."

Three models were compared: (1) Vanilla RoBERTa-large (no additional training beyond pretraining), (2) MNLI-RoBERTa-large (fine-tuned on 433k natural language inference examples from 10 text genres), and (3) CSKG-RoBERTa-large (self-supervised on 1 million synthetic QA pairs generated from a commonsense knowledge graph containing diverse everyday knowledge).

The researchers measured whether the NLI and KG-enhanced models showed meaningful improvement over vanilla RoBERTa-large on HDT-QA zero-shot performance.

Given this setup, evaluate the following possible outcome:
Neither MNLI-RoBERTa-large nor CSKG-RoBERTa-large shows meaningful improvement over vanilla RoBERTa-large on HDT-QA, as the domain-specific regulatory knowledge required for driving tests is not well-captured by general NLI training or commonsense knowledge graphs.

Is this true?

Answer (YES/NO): YES